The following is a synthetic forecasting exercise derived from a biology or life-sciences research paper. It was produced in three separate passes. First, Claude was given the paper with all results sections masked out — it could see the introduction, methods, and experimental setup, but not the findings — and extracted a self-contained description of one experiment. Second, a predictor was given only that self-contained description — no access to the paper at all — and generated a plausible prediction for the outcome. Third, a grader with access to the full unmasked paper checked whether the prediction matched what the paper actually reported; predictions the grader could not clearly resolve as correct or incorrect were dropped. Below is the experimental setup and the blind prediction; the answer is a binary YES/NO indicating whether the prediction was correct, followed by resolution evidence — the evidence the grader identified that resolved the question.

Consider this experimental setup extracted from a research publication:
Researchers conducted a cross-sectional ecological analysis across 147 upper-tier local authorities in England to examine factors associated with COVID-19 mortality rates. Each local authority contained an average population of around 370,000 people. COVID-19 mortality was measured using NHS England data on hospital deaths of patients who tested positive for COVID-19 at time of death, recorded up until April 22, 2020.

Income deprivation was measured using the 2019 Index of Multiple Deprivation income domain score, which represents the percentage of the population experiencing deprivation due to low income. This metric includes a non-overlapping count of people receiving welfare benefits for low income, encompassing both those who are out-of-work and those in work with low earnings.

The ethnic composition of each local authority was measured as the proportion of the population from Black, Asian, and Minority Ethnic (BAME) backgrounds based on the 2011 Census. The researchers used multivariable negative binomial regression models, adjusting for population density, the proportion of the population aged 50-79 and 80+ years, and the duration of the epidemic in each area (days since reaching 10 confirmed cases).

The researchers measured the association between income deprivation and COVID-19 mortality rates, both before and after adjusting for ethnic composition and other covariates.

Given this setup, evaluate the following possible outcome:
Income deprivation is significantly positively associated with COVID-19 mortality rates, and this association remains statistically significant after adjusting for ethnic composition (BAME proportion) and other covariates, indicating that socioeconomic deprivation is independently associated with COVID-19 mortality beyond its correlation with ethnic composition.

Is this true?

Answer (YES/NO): YES